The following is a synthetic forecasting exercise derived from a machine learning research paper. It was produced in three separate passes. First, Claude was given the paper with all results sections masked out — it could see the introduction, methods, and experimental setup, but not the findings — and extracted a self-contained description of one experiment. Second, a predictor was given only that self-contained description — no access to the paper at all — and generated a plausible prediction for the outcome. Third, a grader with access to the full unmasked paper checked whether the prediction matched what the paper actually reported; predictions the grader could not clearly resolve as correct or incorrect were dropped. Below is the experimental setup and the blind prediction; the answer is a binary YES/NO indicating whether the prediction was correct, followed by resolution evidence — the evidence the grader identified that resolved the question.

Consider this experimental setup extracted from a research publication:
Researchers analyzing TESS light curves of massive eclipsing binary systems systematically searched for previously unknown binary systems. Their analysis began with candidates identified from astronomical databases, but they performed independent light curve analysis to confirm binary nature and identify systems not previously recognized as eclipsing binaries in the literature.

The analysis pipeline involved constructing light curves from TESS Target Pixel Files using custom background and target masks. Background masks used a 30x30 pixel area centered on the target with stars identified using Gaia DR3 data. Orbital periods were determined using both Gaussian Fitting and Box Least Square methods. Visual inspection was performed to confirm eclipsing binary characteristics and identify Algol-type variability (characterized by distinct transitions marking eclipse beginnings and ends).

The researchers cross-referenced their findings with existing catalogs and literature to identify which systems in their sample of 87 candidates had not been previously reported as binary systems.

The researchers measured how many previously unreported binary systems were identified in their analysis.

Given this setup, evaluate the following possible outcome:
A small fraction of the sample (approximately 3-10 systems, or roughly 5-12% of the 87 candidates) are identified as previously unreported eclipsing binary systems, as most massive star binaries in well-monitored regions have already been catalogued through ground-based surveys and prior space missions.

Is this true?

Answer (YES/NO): NO